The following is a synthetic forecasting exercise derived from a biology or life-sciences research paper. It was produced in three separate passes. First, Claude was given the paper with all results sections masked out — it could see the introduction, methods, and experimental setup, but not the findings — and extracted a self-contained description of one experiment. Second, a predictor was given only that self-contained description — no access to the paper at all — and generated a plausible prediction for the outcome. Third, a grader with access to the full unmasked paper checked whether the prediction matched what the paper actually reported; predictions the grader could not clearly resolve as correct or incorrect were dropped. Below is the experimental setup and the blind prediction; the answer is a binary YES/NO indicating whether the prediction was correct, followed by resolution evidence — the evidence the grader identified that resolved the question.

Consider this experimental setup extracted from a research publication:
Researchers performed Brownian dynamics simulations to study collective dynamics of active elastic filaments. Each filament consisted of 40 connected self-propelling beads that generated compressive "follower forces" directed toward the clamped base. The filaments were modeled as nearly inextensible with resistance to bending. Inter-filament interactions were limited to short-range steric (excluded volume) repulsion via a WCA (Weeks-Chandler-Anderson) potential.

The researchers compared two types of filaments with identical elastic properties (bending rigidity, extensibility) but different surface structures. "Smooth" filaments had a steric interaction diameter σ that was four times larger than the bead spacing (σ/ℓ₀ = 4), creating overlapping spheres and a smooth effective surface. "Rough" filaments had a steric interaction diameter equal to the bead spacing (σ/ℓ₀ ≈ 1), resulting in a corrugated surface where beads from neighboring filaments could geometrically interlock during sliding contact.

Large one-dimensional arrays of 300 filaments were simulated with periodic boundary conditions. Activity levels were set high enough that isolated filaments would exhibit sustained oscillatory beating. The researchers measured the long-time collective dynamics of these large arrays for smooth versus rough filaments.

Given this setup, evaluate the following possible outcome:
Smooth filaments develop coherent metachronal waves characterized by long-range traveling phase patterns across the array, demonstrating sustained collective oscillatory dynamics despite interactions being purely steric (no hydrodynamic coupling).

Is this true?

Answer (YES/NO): YES